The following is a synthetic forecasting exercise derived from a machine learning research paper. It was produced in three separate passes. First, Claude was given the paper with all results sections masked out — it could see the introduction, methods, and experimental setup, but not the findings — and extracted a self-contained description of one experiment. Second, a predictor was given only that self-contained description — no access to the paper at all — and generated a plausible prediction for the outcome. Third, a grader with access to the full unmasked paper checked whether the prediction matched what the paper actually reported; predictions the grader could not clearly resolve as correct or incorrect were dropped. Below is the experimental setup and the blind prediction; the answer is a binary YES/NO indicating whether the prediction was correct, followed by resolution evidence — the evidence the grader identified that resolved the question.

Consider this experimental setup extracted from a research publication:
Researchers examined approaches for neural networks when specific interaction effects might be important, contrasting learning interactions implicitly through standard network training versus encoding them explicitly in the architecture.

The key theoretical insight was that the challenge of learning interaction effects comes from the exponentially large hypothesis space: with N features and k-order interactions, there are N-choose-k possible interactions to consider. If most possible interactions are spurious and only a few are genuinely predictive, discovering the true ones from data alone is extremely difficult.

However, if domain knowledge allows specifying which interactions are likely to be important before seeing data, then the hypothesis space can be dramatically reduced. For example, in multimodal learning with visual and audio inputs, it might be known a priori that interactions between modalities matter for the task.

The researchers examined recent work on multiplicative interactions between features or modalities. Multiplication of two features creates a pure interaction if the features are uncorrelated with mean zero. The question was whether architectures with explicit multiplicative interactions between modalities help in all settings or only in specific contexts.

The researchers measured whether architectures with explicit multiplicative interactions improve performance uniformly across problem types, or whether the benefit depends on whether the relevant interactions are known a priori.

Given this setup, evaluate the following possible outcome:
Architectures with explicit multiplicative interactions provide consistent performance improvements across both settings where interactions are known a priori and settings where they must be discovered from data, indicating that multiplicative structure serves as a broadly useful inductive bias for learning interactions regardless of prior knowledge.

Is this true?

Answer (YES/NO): NO